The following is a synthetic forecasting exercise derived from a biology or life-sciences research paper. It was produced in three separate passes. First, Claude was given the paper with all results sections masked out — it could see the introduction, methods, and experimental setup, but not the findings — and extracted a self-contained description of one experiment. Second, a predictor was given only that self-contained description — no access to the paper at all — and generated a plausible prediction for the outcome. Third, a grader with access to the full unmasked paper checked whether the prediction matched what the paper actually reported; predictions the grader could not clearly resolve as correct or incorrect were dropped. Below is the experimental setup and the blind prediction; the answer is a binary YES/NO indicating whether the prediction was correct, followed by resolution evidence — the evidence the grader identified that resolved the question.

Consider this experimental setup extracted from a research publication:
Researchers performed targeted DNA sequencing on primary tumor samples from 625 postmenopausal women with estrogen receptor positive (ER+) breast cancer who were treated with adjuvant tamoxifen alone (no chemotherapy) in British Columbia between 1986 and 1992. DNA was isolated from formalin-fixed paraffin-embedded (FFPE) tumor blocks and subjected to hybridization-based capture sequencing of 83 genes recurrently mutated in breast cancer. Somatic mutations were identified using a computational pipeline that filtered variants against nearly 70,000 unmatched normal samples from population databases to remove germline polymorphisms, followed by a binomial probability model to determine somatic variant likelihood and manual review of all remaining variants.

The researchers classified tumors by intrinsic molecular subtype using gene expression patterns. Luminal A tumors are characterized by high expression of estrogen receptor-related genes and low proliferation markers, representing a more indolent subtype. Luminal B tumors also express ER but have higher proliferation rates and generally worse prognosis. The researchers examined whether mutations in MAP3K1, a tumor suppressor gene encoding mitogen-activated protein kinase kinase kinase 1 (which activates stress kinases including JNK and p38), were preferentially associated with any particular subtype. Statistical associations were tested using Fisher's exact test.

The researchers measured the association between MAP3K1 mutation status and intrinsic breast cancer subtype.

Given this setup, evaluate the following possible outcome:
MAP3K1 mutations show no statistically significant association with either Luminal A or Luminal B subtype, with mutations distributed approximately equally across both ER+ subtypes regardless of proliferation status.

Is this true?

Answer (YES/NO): NO